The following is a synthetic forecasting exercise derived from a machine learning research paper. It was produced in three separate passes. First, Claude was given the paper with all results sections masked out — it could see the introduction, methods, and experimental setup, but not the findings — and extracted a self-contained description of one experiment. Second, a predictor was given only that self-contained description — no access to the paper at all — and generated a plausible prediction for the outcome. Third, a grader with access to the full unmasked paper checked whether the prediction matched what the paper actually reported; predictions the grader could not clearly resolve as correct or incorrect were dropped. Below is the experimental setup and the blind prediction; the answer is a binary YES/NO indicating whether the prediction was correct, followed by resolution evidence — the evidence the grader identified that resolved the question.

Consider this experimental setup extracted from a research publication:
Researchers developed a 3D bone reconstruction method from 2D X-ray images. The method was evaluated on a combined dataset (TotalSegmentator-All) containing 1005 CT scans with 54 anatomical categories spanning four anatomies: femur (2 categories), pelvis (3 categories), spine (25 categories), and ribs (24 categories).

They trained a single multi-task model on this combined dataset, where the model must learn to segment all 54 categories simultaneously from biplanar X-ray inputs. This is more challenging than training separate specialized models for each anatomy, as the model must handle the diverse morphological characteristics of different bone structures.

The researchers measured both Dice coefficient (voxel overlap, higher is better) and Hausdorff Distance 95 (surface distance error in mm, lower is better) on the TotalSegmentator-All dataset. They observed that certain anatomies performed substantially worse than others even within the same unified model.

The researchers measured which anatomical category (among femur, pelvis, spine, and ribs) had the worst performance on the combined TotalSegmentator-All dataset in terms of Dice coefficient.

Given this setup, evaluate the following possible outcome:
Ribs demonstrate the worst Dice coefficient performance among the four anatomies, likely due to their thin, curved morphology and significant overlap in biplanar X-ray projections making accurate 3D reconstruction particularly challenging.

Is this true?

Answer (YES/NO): YES